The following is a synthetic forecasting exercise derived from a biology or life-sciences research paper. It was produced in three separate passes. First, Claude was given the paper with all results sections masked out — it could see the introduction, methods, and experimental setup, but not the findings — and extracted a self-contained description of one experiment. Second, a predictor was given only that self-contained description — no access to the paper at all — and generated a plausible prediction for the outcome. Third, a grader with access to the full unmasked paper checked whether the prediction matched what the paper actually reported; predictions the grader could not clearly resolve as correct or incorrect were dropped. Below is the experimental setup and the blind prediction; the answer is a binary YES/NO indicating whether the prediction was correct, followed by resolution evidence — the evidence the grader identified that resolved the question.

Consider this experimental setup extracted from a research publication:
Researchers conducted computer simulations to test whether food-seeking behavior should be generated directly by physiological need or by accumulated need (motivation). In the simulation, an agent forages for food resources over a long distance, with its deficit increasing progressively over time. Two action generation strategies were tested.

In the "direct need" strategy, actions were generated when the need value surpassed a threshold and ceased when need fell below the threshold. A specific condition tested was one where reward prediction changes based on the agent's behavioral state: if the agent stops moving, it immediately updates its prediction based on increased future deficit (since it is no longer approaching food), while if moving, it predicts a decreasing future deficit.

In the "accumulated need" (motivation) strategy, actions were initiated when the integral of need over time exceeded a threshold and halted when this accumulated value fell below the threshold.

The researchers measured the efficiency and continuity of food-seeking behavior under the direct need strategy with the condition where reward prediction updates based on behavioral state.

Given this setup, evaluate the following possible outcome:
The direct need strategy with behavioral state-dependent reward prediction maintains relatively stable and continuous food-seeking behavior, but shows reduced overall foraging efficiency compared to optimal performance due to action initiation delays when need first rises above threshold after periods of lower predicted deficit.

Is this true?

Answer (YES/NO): NO